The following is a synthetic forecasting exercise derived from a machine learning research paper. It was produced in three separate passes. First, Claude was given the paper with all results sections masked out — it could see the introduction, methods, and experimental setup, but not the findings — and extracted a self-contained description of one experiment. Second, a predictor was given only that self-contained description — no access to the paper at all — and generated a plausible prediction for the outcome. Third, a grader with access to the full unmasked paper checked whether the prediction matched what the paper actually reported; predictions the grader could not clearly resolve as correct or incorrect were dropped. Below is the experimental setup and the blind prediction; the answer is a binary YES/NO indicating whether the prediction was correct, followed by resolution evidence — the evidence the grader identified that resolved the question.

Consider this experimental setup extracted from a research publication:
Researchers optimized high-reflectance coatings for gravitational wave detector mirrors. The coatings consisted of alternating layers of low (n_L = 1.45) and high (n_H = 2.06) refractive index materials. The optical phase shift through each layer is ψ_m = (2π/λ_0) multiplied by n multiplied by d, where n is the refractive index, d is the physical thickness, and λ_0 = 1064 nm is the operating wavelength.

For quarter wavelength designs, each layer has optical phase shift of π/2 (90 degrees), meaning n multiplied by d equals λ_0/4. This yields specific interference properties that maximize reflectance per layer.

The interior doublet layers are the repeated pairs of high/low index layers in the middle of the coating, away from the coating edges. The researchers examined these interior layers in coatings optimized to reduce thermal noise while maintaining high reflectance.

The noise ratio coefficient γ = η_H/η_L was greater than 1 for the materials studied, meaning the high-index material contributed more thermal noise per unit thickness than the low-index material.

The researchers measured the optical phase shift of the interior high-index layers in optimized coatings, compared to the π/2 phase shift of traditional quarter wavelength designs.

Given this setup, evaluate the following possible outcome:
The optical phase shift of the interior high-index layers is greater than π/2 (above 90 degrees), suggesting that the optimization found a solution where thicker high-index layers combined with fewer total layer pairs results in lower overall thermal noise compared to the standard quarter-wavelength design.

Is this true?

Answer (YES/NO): NO